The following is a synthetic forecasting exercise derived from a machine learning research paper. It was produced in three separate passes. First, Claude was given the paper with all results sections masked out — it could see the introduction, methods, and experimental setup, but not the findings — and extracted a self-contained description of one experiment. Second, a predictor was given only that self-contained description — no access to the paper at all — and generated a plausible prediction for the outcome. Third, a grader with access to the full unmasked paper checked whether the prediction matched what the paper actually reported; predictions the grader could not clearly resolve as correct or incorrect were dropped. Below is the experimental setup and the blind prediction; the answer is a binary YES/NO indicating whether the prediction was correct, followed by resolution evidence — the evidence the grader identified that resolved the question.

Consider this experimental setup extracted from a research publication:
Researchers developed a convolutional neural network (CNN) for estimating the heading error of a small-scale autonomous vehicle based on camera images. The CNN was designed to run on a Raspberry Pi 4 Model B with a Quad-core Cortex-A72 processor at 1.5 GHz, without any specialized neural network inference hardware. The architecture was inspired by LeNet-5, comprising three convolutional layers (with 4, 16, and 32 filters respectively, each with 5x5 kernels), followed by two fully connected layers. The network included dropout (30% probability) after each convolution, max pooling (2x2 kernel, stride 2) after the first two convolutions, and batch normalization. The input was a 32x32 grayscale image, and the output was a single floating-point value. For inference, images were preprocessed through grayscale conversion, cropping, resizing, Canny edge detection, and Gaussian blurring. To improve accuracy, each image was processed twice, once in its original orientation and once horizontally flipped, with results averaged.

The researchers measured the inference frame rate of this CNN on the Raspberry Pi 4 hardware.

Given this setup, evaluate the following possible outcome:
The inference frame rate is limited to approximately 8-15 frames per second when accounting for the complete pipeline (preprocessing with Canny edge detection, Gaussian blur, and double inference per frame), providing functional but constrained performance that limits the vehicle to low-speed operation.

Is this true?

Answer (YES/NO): NO